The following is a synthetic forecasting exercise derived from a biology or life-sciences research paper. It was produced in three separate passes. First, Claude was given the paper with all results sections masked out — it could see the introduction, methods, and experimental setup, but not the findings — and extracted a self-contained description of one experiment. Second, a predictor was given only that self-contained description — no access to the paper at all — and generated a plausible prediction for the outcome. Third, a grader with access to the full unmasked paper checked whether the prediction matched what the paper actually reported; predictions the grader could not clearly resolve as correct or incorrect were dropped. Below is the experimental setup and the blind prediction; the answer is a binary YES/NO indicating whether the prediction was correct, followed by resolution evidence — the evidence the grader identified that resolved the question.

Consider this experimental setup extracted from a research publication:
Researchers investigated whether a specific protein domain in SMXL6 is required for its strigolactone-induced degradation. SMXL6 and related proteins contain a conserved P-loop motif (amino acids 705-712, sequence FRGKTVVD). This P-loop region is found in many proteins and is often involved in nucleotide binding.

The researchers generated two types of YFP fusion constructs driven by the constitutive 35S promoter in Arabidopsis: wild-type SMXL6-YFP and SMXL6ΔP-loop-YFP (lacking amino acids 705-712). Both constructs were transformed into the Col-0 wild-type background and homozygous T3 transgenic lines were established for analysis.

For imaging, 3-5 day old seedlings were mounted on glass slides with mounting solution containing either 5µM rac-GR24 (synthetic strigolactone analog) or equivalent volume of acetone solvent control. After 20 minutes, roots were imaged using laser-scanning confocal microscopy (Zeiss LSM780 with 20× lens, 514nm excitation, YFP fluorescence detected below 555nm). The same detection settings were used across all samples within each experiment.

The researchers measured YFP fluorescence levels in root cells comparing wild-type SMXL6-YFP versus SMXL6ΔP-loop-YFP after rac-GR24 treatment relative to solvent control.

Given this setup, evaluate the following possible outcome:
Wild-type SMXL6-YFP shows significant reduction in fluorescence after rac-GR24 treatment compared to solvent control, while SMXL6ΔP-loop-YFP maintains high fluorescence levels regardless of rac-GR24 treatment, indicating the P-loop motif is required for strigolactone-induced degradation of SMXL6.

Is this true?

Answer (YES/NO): YES